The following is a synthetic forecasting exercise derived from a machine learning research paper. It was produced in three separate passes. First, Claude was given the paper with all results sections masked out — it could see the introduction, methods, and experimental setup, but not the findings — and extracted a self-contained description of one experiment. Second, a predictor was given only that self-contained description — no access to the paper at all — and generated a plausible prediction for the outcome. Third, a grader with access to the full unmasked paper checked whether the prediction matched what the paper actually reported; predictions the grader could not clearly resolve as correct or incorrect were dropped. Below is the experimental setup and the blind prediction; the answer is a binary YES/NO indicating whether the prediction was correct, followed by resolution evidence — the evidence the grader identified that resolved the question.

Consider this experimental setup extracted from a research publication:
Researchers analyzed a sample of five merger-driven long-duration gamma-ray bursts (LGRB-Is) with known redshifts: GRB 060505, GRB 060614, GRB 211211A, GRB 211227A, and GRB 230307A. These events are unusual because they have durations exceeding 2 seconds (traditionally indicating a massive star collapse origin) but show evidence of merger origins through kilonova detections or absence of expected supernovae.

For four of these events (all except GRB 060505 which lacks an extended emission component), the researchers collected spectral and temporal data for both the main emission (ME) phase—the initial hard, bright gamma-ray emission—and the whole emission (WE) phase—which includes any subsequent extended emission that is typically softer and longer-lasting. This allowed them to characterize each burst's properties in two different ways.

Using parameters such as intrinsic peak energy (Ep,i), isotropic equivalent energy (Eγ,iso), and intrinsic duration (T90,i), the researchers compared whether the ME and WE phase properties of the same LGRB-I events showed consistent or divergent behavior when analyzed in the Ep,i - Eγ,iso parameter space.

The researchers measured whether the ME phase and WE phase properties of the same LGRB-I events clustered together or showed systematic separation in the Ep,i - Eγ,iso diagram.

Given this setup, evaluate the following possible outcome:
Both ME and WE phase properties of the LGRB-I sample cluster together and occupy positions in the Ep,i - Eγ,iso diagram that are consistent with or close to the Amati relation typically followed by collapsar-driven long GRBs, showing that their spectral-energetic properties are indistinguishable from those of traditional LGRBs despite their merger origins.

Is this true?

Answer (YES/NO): NO